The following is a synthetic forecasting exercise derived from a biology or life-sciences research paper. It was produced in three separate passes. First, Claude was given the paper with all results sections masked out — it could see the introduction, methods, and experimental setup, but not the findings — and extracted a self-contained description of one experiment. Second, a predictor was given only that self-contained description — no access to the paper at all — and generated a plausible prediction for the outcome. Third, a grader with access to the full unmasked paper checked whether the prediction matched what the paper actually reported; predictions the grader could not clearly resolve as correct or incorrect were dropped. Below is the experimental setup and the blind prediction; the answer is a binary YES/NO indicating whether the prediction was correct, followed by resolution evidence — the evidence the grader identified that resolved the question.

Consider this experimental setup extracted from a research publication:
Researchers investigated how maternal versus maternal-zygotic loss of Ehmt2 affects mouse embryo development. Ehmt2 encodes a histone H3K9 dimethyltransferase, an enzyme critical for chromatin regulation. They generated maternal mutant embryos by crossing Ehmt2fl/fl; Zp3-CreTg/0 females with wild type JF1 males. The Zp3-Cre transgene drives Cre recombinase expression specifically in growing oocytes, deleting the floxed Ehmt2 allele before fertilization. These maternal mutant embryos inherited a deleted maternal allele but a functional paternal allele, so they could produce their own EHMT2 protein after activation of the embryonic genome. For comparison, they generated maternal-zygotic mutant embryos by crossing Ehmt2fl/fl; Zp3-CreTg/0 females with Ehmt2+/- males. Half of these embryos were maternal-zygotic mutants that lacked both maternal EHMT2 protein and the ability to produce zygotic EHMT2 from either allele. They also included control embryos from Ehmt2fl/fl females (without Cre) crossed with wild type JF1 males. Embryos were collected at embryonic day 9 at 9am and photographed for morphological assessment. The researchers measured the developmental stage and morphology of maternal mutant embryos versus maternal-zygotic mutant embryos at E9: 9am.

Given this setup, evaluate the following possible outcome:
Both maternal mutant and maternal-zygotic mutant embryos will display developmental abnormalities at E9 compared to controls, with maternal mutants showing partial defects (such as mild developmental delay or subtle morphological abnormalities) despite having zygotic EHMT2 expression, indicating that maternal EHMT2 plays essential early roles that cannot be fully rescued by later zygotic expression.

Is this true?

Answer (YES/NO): NO